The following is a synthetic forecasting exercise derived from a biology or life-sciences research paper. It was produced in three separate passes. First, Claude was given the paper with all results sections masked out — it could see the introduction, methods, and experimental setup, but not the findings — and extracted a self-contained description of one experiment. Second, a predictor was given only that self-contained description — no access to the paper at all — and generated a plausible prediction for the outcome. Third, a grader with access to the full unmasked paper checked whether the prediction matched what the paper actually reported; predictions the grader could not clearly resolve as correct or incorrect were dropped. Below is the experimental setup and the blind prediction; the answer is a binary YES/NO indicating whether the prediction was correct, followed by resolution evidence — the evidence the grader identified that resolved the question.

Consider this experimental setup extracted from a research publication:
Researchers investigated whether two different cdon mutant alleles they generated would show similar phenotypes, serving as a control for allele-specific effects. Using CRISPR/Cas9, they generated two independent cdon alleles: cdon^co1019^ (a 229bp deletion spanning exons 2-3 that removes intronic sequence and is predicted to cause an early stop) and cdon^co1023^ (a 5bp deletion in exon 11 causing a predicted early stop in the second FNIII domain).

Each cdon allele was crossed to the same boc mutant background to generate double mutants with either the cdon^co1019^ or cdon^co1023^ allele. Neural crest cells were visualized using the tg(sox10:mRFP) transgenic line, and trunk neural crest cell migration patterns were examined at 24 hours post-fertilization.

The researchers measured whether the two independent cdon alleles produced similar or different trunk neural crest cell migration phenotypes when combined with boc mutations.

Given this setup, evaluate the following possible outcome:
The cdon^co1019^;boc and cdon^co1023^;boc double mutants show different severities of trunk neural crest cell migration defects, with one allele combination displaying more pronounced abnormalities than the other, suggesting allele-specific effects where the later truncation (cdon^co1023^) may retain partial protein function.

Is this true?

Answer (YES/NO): NO